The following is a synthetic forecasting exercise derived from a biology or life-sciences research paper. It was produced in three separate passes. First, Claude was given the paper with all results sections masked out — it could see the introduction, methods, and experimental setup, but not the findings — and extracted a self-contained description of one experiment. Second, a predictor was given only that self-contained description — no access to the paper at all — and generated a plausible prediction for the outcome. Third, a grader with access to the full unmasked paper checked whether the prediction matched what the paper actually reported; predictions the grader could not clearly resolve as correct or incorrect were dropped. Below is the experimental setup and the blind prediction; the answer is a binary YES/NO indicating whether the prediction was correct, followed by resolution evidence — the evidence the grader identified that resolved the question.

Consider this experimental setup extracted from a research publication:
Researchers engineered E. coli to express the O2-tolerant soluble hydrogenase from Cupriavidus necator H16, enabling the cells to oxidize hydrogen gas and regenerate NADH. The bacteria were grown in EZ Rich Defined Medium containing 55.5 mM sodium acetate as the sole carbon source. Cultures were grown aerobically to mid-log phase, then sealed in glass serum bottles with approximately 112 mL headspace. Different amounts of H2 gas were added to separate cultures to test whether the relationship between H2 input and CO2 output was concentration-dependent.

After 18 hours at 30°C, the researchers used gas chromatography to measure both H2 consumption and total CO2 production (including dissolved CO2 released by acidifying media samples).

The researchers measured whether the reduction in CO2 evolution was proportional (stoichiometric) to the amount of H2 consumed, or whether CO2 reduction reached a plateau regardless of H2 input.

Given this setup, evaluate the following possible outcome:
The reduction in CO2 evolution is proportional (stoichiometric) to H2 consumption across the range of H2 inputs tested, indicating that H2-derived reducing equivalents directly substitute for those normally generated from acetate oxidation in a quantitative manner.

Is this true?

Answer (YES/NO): YES